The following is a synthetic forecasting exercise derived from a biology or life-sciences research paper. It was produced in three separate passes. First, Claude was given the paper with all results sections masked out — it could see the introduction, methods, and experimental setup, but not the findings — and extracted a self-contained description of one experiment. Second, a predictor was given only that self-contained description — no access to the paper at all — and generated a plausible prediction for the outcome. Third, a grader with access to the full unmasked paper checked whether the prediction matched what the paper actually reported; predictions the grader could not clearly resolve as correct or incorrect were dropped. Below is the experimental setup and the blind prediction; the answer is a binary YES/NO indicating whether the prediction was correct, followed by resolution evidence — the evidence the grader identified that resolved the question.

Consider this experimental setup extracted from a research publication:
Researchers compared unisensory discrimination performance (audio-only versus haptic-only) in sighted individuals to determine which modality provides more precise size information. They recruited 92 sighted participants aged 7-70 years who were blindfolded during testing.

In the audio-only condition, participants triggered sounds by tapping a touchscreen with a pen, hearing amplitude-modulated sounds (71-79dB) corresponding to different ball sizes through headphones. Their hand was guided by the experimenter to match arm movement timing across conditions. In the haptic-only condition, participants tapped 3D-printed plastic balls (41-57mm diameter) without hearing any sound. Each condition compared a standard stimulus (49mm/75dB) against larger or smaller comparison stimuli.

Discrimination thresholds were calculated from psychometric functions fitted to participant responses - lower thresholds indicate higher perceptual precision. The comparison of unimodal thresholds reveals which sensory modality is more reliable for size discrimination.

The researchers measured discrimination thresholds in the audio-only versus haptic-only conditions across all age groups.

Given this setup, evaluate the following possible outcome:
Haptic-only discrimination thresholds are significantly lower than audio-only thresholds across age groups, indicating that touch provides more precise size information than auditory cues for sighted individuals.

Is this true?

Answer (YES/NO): YES